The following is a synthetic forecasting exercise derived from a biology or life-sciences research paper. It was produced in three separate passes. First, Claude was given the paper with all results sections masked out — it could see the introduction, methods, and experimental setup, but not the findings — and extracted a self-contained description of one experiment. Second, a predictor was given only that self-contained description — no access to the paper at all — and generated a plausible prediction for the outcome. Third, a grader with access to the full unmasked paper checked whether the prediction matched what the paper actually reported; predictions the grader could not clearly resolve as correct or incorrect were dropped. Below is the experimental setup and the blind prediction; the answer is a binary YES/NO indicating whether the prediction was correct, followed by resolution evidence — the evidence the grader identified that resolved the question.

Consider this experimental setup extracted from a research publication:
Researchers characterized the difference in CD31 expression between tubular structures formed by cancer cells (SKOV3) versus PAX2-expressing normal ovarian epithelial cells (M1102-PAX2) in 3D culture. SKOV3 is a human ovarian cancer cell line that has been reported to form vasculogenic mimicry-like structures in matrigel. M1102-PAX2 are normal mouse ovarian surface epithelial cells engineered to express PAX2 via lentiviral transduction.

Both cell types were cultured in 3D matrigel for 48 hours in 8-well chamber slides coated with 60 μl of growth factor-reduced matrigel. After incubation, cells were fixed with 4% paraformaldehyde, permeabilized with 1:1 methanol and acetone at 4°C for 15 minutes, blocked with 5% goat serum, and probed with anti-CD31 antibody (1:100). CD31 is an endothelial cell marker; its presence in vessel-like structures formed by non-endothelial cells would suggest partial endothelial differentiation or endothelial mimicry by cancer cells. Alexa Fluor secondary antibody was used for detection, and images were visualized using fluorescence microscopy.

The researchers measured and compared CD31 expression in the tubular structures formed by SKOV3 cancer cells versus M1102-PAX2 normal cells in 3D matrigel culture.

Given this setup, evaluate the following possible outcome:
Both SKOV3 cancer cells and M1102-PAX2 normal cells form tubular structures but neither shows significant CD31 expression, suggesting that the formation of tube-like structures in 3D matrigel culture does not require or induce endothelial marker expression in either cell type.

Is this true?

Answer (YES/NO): NO